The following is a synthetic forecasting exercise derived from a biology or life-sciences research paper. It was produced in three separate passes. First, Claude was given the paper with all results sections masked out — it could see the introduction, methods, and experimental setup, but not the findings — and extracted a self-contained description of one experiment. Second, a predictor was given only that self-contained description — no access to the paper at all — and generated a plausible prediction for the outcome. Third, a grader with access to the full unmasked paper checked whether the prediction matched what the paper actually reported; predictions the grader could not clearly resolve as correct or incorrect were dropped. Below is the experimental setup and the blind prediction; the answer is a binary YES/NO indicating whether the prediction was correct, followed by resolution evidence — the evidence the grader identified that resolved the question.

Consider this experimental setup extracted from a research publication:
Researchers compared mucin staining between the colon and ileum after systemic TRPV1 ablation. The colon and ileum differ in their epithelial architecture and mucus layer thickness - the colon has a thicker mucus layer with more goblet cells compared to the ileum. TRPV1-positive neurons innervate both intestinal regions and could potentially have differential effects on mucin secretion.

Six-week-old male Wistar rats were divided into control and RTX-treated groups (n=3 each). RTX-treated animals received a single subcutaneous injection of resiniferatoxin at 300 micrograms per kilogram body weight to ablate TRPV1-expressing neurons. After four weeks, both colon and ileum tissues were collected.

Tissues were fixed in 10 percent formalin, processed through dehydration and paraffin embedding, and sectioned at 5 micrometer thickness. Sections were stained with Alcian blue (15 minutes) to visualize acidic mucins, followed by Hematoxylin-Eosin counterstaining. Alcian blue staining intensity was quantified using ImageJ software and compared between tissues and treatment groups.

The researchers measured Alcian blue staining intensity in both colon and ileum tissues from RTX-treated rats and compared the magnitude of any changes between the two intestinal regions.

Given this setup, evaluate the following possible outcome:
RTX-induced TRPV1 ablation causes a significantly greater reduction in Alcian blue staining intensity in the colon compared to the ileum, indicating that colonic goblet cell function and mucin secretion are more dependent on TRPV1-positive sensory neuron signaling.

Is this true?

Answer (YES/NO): YES